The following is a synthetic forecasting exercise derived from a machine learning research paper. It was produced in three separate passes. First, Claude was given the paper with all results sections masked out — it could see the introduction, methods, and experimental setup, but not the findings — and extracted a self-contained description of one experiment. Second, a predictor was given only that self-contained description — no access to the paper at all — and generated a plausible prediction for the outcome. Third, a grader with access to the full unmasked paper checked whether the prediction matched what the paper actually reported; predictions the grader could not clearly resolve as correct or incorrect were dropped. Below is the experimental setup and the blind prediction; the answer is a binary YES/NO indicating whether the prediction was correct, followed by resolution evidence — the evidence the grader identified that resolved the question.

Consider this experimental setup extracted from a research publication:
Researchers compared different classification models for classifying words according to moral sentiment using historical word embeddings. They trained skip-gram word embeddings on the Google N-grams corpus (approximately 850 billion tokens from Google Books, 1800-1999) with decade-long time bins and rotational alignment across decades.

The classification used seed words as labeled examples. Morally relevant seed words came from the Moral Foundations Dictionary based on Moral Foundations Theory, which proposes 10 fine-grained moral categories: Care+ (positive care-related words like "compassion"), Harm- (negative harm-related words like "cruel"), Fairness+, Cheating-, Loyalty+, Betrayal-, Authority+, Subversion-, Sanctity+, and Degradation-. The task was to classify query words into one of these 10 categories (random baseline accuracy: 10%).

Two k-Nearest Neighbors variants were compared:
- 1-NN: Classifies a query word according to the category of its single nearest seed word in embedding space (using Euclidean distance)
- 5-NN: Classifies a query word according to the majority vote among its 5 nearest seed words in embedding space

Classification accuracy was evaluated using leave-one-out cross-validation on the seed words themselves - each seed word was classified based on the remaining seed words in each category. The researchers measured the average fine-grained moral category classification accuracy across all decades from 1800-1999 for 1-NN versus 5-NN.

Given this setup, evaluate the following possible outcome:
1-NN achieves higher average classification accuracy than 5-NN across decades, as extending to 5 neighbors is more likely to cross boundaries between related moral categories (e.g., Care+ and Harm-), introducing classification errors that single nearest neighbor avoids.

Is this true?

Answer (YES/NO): NO